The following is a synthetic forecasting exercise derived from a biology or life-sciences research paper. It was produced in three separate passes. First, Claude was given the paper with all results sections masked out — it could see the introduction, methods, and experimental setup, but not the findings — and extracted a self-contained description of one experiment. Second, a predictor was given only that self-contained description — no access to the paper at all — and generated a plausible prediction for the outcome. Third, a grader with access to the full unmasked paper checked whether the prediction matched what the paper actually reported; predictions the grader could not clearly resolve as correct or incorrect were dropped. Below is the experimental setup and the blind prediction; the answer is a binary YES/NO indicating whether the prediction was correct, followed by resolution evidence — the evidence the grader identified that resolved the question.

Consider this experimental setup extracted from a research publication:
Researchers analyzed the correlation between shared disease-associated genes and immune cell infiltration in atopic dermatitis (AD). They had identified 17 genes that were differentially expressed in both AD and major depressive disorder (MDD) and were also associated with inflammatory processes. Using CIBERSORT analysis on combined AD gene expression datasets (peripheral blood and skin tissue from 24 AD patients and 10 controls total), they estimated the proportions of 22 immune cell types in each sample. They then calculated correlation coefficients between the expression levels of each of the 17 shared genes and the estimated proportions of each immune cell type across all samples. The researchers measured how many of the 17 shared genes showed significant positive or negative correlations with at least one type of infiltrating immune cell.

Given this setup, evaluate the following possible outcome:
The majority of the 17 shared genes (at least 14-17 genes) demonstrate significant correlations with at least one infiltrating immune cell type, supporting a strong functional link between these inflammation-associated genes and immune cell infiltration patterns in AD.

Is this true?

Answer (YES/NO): YES